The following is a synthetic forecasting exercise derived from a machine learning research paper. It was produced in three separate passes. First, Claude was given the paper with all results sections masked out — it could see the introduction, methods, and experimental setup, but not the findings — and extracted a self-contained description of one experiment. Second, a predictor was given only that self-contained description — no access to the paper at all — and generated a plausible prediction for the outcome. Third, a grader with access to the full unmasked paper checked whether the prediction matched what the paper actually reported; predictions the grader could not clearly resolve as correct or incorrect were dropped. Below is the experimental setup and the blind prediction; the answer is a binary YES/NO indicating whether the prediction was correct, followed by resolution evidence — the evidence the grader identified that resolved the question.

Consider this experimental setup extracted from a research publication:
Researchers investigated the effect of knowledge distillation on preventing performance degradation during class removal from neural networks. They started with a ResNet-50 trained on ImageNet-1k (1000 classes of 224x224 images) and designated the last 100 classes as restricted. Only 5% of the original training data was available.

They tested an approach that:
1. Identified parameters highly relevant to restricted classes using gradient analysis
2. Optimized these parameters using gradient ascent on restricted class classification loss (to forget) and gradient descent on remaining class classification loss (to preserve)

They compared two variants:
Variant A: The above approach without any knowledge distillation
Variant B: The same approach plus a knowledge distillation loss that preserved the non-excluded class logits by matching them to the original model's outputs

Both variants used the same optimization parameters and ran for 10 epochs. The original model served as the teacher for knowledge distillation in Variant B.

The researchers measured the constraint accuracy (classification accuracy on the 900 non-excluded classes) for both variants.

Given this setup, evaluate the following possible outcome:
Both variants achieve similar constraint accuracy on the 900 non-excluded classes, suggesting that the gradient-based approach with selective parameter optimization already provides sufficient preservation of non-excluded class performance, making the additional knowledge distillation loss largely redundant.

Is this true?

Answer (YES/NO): NO